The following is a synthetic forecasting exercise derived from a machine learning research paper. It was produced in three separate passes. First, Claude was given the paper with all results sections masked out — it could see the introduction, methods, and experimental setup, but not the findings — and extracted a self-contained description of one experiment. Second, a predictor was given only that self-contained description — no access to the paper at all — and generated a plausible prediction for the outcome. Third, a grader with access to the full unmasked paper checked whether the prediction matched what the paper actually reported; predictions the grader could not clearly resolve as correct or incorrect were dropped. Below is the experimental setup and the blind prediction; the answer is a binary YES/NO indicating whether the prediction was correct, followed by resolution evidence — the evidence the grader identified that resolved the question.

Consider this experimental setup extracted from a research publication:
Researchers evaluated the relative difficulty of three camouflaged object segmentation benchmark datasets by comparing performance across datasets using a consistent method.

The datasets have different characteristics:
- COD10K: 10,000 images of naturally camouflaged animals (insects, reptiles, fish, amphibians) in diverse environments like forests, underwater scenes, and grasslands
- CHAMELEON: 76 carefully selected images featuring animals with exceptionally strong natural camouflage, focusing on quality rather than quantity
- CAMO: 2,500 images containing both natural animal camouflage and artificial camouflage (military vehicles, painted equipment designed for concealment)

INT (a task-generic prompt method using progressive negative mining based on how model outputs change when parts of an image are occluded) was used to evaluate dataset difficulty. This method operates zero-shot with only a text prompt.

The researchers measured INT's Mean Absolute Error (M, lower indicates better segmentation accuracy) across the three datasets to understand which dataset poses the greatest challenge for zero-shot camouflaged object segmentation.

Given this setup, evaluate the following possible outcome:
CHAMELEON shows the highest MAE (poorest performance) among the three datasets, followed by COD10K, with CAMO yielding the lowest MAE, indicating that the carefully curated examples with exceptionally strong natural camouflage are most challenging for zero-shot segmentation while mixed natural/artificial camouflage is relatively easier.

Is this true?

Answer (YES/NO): NO